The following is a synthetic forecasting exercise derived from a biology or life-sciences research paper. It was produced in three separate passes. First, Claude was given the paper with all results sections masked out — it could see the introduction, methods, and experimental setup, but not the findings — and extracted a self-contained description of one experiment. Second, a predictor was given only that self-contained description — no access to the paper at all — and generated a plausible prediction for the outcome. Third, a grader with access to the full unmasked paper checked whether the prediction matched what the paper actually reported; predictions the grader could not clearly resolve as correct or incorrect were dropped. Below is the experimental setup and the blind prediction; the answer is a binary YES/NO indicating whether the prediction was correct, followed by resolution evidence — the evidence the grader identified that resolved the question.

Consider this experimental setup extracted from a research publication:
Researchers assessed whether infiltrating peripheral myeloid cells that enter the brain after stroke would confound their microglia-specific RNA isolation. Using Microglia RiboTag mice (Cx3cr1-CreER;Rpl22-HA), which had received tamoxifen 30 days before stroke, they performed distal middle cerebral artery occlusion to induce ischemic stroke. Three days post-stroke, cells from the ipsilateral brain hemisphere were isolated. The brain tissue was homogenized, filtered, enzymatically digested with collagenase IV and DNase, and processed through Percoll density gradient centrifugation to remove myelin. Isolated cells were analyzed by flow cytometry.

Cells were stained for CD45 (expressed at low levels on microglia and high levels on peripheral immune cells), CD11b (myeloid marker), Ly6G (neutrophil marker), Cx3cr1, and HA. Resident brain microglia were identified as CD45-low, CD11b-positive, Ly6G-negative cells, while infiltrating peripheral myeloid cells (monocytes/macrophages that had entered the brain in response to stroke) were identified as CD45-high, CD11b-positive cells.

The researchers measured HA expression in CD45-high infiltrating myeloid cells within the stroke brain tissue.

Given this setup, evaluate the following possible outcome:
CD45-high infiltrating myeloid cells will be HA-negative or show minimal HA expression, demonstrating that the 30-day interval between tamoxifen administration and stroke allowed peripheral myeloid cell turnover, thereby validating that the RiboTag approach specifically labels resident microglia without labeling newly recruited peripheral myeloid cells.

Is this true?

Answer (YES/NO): YES